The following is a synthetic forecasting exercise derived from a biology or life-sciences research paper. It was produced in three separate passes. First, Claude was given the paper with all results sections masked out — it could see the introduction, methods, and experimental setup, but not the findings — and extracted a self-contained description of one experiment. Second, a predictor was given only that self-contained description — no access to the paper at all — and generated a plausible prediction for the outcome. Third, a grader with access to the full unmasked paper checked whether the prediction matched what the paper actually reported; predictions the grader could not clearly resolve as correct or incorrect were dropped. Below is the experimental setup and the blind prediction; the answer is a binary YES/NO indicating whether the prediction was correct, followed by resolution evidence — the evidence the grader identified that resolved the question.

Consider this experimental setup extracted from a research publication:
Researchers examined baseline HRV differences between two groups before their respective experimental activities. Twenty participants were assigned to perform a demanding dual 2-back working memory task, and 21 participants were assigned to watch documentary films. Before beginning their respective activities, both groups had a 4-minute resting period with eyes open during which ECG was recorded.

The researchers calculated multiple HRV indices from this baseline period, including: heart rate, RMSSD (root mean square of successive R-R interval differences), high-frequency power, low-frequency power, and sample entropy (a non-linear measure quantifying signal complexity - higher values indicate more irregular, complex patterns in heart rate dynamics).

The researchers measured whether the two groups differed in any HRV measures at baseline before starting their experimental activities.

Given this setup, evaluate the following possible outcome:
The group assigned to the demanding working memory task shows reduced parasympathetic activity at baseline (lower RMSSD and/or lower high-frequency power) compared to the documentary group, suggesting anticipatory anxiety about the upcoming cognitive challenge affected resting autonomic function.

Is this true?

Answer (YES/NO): NO